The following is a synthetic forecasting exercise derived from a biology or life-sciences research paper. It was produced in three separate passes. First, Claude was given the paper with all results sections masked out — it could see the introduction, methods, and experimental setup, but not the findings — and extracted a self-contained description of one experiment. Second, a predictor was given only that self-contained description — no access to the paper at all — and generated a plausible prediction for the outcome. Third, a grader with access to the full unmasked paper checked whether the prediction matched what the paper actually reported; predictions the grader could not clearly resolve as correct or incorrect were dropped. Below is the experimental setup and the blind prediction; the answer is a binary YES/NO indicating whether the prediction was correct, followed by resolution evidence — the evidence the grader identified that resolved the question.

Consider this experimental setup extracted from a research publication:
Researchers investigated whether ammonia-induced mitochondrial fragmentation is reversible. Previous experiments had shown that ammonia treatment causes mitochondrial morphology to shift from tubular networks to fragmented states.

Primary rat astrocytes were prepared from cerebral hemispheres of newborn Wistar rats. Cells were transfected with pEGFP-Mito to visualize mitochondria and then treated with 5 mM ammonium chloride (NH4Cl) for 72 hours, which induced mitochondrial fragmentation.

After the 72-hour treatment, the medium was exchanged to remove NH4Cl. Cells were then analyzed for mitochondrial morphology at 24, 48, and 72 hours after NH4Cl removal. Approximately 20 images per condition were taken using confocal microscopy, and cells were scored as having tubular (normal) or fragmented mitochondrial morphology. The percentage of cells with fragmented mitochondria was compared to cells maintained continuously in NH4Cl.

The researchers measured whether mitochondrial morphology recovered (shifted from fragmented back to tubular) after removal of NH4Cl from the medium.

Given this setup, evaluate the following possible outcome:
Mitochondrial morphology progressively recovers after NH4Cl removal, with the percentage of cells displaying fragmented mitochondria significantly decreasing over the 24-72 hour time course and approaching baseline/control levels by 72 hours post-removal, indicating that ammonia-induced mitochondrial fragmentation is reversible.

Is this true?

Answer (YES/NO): NO